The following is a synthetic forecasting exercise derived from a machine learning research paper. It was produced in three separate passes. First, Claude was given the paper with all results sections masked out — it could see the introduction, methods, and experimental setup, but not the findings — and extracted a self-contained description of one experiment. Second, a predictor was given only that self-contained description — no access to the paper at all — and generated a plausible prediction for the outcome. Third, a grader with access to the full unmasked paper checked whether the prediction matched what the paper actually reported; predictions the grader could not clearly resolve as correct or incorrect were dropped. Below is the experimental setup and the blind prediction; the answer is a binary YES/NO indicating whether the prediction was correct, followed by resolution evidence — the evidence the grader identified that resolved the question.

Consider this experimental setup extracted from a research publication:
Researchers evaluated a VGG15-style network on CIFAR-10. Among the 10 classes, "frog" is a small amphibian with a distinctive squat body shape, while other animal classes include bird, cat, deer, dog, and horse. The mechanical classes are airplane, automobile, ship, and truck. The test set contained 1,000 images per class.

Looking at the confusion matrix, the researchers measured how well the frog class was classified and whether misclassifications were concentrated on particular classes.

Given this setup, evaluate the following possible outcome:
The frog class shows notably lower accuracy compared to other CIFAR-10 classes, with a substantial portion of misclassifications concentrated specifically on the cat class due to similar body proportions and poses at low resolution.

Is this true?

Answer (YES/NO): NO